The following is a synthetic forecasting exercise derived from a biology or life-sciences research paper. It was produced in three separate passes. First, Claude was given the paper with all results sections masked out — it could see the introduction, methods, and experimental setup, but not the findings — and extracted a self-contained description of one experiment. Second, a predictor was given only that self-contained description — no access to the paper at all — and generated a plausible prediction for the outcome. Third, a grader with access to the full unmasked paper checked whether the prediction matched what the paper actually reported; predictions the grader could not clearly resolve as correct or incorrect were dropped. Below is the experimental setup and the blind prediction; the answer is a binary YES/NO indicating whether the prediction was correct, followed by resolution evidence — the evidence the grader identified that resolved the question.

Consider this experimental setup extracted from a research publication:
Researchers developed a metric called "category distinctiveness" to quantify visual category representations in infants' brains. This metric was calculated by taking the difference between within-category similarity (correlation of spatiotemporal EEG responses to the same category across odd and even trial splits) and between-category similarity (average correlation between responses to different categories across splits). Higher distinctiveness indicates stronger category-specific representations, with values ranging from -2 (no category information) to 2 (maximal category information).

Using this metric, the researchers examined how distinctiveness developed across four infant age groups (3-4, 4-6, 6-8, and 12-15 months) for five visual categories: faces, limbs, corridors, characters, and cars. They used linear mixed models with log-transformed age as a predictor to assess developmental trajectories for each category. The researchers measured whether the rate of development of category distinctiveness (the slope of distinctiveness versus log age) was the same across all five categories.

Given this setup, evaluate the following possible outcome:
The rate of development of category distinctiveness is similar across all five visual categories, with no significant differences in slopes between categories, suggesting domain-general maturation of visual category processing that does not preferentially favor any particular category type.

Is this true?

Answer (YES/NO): NO